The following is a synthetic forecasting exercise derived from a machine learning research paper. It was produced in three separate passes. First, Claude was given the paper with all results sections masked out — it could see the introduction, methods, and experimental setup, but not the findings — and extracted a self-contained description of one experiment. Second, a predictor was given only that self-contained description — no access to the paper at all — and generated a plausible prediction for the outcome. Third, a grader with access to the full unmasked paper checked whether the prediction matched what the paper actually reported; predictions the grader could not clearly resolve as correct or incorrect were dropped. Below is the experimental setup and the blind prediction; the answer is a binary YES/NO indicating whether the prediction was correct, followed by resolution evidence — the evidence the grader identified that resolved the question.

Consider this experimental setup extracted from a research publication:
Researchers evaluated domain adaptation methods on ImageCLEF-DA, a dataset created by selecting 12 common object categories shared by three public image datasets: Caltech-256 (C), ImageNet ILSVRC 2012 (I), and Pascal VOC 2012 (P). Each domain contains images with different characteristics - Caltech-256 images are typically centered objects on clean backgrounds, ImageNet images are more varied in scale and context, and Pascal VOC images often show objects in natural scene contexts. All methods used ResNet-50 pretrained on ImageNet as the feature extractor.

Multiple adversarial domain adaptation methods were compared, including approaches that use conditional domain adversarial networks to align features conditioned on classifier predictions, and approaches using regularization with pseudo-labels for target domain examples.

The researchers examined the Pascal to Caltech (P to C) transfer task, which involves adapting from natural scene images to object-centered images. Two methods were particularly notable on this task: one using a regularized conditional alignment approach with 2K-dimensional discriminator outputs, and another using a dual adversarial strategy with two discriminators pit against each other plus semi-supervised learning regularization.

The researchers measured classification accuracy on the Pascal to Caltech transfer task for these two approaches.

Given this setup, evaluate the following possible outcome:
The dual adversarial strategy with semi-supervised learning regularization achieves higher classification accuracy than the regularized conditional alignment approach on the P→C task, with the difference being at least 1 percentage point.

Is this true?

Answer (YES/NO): NO